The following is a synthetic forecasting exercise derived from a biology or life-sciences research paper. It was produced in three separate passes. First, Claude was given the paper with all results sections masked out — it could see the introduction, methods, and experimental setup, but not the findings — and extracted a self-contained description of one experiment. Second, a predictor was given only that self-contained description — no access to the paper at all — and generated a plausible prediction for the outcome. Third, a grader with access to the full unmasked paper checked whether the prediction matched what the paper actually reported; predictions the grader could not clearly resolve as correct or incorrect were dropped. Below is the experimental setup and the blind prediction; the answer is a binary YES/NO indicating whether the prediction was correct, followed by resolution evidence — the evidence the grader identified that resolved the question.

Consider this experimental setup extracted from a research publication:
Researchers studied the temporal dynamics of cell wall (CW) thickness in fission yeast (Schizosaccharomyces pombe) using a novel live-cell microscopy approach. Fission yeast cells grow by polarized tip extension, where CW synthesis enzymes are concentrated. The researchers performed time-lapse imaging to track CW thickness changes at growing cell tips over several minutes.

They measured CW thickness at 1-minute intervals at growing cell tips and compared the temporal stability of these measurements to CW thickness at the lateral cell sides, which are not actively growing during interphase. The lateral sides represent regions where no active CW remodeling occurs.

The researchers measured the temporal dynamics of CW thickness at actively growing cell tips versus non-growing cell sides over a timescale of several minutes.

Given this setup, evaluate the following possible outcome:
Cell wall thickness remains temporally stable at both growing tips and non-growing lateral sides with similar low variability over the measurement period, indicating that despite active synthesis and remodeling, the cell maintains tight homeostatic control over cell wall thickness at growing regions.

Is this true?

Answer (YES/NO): NO